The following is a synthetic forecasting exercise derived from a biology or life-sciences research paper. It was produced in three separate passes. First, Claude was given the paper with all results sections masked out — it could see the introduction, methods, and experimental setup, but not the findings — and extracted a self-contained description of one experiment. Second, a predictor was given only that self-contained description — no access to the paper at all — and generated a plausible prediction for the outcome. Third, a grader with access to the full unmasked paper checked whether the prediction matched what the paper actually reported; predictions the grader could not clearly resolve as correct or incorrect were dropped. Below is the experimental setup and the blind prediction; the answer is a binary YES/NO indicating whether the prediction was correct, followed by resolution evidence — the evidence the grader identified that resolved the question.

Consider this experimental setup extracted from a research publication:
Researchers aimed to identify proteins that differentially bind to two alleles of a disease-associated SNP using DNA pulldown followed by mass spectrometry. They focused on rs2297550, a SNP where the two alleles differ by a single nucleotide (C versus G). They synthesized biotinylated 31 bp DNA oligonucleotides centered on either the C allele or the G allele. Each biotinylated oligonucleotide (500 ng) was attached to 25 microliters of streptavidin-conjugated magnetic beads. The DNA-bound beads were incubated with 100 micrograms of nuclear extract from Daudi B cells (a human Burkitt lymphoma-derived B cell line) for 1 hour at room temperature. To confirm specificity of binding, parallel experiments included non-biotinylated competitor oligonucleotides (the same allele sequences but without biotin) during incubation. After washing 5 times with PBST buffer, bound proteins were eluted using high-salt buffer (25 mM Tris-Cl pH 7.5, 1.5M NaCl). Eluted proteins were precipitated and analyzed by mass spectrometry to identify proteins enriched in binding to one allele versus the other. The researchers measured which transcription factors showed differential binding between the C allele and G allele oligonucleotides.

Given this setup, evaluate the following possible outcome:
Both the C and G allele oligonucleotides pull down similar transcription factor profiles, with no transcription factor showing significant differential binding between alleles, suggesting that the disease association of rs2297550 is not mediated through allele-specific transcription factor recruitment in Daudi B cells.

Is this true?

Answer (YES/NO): NO